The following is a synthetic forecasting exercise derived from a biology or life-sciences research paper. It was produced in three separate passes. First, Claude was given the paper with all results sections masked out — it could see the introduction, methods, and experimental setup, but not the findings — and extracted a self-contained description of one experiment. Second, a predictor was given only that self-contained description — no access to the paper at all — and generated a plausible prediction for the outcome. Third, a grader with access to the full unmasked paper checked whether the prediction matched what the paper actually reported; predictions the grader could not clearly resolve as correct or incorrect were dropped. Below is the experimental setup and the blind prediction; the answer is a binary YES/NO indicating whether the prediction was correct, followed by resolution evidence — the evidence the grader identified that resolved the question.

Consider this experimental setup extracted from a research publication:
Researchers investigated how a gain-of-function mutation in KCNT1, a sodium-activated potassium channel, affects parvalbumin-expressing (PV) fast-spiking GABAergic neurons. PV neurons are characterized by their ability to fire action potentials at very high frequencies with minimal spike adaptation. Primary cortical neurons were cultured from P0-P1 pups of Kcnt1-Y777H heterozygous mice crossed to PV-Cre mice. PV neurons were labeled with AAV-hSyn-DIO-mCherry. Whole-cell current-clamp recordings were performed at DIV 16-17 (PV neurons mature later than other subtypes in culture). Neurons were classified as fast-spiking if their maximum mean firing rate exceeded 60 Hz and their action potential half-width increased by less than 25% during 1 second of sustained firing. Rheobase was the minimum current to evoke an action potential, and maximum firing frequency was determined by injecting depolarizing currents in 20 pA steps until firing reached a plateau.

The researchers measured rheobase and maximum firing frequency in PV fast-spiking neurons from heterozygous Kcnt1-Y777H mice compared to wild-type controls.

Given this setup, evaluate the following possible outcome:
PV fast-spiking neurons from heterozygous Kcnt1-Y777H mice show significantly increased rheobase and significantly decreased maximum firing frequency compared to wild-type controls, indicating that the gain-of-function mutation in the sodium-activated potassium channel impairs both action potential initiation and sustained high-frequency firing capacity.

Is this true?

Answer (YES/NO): NO